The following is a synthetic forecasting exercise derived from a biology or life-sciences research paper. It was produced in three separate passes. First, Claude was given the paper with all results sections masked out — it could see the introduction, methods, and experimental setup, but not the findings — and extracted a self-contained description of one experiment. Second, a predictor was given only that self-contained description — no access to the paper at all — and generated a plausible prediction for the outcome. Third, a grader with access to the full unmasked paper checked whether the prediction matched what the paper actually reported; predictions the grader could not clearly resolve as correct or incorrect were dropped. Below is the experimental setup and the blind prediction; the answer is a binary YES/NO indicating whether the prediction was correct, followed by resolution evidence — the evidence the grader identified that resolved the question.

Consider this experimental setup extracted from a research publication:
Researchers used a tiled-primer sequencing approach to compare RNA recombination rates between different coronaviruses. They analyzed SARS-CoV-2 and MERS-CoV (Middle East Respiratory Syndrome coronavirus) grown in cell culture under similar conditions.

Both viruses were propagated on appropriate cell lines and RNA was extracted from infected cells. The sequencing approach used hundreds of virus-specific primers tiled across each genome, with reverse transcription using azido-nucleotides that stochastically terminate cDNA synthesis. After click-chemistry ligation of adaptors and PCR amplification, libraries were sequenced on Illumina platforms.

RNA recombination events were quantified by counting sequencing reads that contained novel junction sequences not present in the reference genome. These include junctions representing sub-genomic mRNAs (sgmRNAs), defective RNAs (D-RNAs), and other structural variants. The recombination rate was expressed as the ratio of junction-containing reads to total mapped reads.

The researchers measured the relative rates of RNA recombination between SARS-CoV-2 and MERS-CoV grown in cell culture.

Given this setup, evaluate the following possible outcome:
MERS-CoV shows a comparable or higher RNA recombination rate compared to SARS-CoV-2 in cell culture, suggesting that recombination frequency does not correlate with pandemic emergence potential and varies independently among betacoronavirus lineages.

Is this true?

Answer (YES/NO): NO